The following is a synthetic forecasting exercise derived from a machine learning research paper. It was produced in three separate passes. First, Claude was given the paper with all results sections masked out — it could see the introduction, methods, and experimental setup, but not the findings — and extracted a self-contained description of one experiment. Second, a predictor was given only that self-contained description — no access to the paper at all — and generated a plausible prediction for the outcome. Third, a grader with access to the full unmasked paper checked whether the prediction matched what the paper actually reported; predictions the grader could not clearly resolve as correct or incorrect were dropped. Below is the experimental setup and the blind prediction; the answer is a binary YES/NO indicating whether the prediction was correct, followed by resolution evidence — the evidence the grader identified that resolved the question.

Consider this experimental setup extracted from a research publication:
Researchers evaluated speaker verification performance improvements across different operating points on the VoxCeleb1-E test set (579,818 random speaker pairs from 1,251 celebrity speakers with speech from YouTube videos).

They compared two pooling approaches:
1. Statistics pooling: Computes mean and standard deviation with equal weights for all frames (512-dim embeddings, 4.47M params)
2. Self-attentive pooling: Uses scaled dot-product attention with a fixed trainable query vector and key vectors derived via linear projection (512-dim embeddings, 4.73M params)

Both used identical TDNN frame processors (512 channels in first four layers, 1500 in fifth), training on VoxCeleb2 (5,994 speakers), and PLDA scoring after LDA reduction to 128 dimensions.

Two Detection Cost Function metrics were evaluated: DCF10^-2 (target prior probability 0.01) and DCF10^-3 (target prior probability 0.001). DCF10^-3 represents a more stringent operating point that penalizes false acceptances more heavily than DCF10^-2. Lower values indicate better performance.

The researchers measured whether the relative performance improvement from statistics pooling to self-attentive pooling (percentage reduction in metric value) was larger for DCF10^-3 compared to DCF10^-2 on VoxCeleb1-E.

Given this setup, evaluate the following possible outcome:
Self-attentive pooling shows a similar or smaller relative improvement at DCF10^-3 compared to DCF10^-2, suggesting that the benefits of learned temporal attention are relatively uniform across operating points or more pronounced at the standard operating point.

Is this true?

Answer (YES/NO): NO